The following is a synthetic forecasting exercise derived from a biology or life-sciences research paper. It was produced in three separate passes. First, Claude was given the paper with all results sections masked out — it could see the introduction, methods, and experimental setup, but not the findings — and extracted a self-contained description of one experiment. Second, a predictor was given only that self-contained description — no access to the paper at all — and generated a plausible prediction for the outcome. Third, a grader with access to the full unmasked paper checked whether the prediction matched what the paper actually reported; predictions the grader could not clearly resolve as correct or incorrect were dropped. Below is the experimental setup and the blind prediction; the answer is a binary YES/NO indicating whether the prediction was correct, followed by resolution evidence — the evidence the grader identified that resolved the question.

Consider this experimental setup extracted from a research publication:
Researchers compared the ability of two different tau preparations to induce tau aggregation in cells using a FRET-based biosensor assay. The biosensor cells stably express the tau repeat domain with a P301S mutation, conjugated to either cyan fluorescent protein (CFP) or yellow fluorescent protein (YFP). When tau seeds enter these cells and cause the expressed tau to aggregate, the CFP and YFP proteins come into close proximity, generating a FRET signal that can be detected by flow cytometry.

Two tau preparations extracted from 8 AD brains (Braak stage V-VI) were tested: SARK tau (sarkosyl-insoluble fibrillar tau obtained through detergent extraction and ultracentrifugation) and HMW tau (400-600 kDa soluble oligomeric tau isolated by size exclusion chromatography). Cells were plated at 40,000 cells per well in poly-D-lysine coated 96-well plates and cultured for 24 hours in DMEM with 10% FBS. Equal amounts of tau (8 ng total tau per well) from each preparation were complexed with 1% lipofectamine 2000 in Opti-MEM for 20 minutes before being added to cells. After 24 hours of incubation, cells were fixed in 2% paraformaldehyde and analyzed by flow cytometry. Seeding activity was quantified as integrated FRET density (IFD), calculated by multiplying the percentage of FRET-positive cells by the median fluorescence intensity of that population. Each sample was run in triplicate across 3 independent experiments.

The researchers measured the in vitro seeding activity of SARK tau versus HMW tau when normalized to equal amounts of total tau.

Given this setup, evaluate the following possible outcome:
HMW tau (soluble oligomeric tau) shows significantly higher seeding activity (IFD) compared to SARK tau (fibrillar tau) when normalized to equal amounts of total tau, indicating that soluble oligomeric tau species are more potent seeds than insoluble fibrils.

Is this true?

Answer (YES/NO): NO